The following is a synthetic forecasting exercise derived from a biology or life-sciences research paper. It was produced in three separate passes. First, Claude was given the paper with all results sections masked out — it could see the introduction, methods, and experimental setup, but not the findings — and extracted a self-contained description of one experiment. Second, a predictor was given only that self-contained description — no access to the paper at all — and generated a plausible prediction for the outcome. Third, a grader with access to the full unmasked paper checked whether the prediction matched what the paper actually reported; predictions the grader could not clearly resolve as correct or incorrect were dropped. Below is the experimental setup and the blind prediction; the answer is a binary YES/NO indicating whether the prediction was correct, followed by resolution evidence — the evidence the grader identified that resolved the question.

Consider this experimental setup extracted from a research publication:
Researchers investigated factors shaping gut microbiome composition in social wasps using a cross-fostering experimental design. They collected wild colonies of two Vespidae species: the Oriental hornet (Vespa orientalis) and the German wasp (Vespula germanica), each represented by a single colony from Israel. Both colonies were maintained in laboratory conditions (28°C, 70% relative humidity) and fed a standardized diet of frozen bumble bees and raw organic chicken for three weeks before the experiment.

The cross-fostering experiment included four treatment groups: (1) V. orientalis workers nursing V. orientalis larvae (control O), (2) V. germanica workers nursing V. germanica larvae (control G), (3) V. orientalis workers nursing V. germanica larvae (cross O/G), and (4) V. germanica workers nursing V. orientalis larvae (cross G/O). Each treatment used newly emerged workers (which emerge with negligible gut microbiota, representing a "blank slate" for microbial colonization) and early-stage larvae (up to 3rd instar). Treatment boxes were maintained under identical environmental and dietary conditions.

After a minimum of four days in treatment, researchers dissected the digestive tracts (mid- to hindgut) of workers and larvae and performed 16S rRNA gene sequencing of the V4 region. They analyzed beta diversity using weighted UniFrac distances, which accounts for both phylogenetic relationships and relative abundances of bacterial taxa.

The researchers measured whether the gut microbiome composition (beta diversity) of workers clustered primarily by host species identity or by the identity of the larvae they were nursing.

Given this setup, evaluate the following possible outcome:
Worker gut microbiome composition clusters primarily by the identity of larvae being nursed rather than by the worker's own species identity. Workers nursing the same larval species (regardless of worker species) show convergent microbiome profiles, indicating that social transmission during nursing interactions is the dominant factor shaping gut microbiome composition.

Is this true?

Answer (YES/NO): NO